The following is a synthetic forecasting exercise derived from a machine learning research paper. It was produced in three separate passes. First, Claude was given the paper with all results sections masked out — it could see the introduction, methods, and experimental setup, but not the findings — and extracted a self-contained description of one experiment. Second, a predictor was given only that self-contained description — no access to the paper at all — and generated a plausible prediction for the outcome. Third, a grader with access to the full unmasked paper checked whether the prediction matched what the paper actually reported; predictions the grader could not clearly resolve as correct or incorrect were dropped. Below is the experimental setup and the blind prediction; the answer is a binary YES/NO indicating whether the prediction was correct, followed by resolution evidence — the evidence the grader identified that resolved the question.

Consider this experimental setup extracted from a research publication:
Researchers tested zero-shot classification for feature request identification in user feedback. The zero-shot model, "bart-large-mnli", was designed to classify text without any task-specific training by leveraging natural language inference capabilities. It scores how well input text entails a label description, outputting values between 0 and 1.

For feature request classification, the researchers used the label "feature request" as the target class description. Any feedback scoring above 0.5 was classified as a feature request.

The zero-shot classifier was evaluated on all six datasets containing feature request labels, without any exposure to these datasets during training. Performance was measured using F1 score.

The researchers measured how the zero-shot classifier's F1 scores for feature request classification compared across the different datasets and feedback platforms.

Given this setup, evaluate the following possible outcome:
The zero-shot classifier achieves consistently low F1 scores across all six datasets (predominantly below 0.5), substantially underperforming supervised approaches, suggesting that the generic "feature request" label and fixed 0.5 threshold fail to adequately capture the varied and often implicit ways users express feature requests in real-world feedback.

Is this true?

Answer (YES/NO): NO